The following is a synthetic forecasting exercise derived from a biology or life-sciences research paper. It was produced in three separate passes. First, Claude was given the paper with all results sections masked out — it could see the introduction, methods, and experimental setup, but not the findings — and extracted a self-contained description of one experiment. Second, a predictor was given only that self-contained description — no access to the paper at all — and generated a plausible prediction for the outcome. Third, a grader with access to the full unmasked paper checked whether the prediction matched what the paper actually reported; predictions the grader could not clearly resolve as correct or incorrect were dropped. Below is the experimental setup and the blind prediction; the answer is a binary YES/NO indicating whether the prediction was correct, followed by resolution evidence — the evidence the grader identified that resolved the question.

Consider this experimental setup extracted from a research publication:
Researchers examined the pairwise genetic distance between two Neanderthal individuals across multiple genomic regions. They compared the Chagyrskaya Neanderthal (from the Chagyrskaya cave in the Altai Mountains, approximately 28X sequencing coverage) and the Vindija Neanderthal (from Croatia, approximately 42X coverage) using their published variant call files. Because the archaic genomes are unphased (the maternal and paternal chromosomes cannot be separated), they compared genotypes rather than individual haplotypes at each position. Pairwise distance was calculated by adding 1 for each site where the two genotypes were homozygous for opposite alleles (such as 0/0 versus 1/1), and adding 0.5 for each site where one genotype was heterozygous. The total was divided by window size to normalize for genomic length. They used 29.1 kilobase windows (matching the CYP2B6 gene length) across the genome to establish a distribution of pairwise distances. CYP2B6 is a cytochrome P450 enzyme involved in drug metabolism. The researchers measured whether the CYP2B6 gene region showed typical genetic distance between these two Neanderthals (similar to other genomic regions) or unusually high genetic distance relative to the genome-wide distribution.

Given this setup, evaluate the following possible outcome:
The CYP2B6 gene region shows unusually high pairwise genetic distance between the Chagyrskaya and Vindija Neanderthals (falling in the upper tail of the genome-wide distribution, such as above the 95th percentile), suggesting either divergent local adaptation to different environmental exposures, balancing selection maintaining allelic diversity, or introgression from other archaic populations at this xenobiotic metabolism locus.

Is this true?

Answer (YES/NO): YES